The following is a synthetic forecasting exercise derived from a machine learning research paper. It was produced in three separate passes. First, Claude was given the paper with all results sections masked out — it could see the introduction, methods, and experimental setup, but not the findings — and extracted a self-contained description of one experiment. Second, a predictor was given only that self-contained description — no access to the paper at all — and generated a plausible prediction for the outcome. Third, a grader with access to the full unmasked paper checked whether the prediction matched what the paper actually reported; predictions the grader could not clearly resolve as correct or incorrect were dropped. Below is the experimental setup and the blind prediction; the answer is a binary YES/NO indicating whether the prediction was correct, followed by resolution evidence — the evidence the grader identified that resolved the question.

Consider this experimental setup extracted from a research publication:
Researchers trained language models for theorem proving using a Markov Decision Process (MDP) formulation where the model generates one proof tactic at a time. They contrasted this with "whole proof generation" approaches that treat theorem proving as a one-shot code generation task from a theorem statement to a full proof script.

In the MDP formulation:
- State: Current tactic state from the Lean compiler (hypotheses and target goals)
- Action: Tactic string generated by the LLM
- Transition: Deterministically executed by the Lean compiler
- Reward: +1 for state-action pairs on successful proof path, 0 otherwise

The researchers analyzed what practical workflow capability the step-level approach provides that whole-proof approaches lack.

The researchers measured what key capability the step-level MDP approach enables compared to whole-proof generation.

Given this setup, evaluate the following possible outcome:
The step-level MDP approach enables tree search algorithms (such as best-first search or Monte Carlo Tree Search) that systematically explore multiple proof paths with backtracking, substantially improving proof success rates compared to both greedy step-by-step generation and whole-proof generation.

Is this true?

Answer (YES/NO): NO